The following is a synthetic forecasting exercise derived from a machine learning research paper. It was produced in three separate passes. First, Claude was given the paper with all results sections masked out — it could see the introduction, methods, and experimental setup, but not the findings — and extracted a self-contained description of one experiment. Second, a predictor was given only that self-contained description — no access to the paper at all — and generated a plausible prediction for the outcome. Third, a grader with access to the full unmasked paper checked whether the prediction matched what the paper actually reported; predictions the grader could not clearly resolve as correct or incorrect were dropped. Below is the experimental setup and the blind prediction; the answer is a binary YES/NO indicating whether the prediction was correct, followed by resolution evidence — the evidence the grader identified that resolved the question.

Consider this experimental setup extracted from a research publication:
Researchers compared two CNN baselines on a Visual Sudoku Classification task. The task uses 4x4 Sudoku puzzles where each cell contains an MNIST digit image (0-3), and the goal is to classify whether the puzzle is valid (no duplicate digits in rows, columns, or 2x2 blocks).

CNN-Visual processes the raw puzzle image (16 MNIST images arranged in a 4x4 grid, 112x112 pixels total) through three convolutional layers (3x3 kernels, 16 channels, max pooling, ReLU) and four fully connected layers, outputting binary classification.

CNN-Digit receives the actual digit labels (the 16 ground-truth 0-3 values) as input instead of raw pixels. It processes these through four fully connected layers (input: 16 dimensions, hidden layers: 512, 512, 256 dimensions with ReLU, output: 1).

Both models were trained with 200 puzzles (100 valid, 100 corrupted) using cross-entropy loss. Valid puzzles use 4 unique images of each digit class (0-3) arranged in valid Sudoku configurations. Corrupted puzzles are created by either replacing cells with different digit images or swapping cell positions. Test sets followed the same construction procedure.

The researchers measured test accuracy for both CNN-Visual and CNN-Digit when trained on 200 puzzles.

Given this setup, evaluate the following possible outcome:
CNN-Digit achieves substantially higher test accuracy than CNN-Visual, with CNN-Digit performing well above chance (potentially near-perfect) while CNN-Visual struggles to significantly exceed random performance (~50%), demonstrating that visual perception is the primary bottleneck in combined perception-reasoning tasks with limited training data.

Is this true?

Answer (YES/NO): YES